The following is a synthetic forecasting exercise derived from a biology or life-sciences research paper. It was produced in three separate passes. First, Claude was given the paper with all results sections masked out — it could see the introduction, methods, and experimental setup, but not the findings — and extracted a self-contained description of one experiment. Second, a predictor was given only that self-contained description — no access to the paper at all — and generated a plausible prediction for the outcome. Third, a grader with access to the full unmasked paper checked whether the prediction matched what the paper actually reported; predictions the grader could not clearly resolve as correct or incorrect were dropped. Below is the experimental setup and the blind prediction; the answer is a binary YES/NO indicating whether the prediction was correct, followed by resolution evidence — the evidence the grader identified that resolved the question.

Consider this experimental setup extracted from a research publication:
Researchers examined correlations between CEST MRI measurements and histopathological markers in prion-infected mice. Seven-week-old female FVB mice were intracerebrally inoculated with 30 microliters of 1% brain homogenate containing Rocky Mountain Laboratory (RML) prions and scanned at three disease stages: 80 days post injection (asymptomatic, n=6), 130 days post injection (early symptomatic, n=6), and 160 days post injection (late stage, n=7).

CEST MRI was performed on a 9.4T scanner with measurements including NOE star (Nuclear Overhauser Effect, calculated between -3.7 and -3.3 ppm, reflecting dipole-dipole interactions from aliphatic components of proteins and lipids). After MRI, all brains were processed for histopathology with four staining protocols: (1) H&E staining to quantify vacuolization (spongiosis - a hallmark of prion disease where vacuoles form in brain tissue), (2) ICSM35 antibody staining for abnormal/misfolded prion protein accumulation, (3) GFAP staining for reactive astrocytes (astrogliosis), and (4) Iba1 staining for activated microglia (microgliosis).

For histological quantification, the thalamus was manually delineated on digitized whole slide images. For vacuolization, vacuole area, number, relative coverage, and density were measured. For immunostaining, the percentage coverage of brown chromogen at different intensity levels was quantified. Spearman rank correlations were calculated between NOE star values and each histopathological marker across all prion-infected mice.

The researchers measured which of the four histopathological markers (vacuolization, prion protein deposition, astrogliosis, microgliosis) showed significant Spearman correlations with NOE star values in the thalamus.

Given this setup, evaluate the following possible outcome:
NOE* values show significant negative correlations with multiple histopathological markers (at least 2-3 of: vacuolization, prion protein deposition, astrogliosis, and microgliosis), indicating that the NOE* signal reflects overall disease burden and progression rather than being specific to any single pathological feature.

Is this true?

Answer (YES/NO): NO